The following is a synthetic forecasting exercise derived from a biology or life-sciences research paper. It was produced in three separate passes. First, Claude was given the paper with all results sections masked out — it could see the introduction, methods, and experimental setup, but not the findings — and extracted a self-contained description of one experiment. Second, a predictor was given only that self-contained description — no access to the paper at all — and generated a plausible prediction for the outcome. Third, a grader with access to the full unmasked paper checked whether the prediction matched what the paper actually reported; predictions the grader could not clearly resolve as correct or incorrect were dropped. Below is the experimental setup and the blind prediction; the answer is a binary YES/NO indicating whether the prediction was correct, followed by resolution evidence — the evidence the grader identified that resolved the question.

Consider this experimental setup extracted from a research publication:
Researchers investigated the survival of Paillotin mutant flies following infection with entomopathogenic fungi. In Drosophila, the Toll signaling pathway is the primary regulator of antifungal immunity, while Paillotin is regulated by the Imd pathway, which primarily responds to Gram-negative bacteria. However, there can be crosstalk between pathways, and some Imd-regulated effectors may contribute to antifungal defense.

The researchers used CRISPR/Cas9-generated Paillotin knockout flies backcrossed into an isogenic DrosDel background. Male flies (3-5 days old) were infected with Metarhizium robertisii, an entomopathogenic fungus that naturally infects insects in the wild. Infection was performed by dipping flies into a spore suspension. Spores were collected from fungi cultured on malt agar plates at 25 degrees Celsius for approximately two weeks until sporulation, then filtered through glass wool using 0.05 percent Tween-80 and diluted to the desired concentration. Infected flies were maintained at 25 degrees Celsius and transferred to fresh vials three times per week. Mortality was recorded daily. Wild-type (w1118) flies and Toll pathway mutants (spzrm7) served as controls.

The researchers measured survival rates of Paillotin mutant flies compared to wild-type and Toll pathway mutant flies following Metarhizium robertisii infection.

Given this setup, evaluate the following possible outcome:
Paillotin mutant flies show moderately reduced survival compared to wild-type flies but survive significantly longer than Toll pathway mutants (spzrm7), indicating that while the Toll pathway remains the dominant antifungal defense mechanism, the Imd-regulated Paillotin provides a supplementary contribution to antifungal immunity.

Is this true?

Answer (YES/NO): NO